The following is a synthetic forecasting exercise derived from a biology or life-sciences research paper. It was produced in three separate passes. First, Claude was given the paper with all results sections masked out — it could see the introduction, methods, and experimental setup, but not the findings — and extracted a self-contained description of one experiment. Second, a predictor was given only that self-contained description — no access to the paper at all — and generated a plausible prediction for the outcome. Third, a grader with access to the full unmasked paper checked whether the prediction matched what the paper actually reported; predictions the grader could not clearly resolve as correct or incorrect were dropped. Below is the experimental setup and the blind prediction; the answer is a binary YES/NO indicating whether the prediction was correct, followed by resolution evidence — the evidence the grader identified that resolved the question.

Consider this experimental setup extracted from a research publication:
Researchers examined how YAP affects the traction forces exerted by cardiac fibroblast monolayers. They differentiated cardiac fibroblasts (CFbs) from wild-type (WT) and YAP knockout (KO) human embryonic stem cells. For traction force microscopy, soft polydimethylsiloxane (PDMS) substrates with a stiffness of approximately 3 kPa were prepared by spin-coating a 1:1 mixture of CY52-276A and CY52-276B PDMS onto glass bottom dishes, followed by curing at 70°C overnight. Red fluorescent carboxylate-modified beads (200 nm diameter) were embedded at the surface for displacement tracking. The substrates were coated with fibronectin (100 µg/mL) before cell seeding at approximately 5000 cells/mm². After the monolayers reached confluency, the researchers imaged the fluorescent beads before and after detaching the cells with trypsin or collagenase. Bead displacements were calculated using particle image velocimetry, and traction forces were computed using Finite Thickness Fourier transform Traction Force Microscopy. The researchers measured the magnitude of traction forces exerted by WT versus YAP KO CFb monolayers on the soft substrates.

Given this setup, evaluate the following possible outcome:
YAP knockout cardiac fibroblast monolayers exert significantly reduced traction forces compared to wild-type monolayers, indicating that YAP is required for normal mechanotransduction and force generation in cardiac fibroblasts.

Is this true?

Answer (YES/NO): YES